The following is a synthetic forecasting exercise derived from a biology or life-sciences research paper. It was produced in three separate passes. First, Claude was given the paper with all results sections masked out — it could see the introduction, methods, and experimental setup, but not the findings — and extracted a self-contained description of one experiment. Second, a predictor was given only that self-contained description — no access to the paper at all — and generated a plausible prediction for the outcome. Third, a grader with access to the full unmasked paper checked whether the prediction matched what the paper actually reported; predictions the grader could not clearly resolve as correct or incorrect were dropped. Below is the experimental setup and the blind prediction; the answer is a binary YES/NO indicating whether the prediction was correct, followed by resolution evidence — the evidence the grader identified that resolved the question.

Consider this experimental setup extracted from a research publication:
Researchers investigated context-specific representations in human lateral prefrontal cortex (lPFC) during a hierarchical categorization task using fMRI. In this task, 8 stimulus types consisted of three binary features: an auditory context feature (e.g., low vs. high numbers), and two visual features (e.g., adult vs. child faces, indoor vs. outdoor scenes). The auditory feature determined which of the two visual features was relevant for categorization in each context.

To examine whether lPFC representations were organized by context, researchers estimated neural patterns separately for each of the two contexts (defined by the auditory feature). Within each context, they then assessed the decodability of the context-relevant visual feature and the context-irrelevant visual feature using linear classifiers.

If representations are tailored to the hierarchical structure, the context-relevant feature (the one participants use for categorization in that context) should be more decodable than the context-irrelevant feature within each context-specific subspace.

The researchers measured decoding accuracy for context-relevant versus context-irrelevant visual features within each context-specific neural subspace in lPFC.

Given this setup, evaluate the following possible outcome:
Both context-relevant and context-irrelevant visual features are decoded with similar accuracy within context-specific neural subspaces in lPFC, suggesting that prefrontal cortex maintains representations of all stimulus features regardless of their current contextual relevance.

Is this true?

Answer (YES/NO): NO